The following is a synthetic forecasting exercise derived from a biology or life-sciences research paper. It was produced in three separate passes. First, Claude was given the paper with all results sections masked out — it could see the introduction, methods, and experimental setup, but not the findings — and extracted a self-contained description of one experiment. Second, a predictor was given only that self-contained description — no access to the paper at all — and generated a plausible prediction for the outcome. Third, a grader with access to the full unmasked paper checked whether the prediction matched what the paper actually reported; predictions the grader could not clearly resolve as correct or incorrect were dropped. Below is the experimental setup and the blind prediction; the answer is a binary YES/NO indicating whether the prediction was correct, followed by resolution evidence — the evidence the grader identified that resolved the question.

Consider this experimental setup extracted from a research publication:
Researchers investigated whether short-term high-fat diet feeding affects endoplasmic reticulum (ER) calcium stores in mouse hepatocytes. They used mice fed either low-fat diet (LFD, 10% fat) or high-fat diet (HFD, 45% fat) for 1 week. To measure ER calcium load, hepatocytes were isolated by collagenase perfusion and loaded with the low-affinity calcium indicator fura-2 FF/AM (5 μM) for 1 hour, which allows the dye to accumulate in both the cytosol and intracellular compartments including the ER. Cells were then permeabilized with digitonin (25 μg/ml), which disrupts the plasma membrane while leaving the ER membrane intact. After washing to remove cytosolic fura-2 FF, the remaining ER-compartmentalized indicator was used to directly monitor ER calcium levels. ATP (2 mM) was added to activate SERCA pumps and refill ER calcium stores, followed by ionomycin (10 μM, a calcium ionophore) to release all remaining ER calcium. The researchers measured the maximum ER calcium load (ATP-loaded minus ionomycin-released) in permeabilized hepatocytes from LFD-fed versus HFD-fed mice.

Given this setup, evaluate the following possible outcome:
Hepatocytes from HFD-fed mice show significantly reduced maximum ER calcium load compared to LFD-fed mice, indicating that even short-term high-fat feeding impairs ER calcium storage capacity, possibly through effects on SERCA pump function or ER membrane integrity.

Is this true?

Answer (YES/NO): NO